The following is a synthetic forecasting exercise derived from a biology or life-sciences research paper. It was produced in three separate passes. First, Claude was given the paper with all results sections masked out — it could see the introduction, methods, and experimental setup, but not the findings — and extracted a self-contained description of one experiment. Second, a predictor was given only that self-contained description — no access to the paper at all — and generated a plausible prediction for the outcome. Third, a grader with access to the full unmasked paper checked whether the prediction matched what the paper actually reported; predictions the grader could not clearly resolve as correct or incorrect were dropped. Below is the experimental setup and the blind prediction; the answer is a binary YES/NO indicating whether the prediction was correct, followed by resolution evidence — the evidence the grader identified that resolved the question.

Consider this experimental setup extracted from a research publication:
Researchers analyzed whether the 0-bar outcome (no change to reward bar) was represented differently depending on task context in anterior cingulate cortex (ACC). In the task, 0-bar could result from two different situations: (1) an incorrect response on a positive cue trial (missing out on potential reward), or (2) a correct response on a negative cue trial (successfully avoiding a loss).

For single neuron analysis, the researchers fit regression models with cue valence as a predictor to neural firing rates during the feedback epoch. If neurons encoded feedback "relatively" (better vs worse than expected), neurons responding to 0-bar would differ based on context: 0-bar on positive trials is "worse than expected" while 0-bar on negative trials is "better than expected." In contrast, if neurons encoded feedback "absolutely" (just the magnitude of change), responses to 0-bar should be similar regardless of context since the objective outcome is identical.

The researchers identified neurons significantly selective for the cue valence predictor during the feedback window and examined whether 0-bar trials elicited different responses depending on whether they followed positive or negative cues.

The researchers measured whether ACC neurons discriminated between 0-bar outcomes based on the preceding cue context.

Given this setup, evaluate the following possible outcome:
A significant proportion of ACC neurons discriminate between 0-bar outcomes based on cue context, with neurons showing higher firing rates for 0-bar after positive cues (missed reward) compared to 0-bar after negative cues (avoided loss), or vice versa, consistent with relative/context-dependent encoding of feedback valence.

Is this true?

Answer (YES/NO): YES